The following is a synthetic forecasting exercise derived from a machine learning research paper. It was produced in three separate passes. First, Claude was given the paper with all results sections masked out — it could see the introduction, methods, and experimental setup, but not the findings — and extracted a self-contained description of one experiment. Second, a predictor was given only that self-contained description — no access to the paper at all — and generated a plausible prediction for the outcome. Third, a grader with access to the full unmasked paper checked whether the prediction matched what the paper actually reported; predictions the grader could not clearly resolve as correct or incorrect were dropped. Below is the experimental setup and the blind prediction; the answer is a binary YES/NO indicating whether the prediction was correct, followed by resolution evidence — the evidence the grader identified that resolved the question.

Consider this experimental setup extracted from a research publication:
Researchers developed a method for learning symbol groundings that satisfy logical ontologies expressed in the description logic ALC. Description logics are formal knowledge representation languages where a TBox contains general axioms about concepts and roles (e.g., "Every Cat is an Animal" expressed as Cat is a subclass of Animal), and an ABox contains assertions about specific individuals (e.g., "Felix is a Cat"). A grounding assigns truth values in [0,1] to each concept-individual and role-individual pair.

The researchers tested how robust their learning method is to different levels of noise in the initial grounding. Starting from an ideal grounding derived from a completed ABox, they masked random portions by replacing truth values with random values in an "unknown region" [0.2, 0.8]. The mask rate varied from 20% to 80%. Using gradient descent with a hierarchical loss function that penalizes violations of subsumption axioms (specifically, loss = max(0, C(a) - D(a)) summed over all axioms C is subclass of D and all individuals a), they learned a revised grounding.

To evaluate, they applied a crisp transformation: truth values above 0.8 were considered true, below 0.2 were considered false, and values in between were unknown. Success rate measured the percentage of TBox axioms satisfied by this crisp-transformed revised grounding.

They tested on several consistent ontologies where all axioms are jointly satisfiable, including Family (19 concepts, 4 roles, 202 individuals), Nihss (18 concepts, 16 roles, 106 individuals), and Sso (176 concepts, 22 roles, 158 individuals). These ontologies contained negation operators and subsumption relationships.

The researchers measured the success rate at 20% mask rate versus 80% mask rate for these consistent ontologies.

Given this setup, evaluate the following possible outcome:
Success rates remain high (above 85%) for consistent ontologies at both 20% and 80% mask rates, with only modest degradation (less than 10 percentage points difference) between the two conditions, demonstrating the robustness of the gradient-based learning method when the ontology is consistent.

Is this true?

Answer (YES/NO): YES